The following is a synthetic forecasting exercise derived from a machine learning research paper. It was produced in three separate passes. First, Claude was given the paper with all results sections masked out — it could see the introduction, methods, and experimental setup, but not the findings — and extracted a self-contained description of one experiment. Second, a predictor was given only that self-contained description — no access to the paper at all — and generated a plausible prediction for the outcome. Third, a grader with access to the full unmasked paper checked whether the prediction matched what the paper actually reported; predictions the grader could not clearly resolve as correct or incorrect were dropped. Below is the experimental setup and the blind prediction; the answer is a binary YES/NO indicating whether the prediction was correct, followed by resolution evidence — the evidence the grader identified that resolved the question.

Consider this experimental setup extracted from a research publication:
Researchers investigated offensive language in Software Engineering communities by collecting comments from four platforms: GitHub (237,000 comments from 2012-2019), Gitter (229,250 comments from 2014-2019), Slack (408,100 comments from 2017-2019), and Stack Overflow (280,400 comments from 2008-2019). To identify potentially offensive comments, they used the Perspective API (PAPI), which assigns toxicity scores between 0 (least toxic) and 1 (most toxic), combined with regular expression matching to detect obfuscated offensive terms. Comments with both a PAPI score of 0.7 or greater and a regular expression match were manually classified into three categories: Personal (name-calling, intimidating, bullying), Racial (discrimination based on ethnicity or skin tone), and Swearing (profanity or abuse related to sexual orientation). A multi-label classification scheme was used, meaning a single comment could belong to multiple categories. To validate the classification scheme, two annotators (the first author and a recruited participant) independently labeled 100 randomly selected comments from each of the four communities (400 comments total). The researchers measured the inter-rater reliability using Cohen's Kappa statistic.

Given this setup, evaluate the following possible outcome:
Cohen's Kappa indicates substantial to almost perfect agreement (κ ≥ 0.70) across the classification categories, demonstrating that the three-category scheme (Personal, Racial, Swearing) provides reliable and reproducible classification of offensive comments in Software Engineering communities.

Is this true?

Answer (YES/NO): YES